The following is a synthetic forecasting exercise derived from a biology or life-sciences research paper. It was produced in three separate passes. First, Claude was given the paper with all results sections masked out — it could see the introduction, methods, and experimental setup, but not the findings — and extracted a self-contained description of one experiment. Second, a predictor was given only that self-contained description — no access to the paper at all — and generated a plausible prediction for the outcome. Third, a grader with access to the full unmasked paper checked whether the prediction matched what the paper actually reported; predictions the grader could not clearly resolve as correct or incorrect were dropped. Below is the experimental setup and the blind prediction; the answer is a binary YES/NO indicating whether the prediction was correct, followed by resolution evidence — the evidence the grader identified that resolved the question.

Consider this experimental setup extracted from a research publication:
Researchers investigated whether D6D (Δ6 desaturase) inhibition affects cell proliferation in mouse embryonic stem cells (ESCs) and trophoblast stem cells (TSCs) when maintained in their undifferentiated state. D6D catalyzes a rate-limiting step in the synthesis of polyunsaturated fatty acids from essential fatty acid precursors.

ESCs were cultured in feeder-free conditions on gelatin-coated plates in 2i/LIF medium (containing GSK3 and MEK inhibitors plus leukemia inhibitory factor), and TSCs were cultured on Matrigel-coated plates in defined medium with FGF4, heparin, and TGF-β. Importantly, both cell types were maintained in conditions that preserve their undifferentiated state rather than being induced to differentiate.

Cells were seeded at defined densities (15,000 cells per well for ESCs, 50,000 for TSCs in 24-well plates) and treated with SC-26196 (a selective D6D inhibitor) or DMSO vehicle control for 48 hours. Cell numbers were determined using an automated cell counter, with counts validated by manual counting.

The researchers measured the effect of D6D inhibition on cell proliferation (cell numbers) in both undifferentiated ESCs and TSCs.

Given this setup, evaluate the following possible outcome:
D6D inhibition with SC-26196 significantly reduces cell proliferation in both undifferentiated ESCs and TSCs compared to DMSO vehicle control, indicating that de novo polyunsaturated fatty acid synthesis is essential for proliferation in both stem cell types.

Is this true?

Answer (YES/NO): NO